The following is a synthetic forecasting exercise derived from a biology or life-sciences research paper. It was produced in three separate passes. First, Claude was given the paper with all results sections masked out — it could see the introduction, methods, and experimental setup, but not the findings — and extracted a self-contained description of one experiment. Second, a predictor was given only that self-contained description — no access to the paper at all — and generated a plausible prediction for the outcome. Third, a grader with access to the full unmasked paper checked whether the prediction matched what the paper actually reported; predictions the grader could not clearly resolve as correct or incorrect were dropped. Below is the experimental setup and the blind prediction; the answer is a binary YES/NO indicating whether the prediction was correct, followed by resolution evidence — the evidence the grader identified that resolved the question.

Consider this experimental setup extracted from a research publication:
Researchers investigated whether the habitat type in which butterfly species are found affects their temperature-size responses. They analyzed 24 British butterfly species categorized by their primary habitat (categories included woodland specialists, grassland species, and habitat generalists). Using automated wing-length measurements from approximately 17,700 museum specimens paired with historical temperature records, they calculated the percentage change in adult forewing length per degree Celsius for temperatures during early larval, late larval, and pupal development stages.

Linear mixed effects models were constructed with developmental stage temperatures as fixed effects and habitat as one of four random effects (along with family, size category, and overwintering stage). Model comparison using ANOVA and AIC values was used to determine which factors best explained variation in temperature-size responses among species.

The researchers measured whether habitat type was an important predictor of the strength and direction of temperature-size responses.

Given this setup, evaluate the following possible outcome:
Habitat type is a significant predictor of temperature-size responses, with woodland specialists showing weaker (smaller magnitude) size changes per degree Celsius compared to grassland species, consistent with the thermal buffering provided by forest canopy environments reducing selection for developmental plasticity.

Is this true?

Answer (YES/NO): NO